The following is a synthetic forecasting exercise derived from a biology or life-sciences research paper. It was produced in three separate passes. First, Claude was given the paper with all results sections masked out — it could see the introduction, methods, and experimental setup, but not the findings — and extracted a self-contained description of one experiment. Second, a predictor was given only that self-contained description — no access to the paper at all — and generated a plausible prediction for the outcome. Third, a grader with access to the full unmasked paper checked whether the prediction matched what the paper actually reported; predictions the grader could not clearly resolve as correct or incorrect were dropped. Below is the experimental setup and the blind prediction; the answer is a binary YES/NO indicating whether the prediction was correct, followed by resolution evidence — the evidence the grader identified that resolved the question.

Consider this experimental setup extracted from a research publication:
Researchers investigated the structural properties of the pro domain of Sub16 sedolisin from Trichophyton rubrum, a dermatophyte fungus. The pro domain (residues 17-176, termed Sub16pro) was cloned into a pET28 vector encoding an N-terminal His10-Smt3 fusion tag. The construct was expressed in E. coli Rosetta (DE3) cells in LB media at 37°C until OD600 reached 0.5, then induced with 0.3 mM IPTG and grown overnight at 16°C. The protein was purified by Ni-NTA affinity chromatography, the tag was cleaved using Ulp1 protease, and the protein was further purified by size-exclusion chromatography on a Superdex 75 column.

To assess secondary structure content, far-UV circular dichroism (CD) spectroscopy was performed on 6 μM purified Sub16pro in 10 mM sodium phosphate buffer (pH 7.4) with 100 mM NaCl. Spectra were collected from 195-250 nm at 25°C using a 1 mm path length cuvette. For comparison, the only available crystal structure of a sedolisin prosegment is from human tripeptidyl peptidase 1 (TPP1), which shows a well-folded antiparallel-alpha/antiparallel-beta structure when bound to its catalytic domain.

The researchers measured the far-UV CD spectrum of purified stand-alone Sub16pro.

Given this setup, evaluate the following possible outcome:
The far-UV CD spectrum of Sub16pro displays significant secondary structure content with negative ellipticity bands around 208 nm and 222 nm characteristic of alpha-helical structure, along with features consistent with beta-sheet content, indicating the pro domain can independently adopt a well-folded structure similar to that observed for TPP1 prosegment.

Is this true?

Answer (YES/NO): NO